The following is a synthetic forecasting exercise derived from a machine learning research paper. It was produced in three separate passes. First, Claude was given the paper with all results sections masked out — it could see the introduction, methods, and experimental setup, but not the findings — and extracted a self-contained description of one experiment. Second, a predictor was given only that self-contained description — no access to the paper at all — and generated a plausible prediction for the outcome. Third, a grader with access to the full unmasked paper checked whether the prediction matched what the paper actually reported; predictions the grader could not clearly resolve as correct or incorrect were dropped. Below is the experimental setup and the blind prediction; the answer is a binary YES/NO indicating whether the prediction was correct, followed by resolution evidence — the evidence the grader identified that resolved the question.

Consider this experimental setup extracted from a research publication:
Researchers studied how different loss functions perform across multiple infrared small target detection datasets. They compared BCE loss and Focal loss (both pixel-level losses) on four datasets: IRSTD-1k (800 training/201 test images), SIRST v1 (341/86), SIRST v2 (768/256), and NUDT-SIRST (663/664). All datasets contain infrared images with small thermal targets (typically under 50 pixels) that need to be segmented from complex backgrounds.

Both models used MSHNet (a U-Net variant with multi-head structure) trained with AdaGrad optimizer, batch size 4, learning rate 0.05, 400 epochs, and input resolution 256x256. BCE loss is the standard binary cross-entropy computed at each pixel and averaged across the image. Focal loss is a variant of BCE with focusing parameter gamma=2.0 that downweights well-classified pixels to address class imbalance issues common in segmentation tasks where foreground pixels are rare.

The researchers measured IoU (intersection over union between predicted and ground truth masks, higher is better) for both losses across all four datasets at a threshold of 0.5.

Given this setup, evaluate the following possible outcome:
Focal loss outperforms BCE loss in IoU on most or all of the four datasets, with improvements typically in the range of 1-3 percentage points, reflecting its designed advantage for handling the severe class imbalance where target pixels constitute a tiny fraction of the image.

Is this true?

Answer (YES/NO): YES